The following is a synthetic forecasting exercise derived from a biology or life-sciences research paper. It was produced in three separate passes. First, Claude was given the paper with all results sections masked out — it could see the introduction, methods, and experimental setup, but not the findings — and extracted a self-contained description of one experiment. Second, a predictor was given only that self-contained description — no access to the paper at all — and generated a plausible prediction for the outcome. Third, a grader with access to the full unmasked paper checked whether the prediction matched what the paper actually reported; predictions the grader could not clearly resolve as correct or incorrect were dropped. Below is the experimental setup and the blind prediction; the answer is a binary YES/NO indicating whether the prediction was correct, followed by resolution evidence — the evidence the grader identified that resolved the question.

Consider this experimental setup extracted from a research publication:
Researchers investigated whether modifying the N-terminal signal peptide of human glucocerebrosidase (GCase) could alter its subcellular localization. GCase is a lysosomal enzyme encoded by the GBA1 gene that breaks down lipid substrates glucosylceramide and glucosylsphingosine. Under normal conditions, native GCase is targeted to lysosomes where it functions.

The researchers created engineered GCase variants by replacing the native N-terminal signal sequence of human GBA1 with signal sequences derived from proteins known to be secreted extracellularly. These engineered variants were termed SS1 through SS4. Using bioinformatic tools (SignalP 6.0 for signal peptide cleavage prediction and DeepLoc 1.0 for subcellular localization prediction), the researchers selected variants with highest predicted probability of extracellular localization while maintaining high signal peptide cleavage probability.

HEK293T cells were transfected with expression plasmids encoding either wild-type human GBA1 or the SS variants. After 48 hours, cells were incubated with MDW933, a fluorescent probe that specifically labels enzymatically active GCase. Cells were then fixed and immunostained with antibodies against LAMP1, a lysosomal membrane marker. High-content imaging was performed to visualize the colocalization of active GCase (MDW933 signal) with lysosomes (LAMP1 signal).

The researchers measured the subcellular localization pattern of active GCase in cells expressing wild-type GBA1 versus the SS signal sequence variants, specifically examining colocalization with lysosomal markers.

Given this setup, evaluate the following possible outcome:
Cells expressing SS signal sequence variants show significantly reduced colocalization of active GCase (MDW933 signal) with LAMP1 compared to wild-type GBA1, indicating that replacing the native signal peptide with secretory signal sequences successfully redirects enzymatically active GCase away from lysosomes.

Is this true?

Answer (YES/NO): NO